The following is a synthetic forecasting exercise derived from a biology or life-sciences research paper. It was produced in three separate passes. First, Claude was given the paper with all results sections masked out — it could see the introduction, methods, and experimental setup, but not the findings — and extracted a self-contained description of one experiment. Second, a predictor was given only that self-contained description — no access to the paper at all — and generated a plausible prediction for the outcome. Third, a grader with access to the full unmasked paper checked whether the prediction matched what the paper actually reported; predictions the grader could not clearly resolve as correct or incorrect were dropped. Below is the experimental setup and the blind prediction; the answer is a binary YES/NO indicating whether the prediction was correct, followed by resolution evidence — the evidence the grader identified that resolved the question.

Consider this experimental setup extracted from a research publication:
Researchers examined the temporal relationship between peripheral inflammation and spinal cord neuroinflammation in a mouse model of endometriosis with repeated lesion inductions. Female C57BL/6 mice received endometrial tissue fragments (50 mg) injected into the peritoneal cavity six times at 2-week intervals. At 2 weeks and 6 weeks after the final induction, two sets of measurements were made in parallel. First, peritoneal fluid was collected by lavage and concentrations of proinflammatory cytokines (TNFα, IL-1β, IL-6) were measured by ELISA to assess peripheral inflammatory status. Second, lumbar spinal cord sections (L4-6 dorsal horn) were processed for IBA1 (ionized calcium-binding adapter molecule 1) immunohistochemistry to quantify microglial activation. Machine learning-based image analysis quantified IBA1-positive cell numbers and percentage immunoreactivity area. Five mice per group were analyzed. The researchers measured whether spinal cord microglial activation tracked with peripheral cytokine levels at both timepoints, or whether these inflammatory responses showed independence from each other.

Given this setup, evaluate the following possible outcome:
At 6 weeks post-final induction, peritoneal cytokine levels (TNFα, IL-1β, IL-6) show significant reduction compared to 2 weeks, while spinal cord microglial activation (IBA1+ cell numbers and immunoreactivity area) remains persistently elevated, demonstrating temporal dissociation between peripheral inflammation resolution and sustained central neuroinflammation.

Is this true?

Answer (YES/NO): NO